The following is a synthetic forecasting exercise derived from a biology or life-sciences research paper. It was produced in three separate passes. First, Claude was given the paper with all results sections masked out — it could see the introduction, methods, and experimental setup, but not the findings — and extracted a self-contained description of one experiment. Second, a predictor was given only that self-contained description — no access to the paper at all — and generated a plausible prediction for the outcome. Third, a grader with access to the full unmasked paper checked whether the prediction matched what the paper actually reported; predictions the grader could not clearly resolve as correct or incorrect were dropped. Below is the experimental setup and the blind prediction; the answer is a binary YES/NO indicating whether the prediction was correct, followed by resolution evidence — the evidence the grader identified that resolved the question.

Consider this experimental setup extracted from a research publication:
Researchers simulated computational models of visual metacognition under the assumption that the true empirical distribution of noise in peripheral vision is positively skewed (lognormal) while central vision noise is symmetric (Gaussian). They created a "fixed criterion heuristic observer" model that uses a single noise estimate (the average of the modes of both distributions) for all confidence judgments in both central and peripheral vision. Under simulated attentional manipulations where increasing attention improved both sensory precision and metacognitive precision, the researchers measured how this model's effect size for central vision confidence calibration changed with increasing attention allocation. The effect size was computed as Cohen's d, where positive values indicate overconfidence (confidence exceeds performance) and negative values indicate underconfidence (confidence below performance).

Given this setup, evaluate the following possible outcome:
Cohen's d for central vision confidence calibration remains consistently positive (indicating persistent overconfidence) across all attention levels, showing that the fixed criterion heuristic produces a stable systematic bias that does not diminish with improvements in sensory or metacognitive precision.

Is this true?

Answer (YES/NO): NO